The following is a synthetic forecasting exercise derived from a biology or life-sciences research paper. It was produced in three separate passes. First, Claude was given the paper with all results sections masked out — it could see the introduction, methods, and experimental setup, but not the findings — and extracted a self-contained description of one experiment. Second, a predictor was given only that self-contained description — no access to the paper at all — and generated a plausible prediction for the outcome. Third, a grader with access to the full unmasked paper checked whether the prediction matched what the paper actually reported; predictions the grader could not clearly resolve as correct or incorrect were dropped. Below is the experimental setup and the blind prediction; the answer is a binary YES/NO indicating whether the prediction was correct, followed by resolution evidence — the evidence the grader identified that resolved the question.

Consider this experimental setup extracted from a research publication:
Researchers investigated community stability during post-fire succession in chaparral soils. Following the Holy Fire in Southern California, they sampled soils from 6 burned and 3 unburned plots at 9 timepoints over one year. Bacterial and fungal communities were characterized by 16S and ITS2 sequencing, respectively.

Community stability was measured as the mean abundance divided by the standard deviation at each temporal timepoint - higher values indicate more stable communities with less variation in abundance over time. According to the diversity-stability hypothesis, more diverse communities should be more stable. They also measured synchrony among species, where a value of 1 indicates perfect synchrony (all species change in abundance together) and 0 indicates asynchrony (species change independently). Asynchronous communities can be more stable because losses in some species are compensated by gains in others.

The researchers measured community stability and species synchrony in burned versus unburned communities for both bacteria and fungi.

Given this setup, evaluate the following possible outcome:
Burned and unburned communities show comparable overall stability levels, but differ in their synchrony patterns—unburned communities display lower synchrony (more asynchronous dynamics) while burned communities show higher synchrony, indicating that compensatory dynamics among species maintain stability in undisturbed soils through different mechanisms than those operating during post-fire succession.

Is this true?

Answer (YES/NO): NO